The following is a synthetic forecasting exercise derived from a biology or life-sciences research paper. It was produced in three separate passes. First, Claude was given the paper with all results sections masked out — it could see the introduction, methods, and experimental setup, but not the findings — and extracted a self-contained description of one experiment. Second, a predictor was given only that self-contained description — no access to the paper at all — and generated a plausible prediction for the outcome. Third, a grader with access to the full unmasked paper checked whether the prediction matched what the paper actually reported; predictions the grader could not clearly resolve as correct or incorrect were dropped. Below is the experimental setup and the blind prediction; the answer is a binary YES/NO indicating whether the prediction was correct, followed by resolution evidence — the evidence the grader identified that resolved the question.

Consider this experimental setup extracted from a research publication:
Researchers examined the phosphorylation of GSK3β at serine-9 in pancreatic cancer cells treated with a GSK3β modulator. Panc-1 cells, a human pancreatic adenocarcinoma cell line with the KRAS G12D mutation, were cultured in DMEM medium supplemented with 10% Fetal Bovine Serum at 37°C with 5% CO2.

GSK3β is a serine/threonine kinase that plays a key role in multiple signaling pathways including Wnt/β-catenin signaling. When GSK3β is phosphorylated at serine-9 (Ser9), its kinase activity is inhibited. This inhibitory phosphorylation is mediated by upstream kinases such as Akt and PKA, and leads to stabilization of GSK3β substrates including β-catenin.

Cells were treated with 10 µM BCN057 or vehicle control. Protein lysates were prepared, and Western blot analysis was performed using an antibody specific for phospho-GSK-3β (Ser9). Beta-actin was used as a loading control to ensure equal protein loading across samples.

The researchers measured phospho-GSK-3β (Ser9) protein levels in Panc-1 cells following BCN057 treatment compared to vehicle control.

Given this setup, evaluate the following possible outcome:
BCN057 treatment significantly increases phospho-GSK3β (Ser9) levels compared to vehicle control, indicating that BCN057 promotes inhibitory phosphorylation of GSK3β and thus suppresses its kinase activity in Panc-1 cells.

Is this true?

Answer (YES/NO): YES